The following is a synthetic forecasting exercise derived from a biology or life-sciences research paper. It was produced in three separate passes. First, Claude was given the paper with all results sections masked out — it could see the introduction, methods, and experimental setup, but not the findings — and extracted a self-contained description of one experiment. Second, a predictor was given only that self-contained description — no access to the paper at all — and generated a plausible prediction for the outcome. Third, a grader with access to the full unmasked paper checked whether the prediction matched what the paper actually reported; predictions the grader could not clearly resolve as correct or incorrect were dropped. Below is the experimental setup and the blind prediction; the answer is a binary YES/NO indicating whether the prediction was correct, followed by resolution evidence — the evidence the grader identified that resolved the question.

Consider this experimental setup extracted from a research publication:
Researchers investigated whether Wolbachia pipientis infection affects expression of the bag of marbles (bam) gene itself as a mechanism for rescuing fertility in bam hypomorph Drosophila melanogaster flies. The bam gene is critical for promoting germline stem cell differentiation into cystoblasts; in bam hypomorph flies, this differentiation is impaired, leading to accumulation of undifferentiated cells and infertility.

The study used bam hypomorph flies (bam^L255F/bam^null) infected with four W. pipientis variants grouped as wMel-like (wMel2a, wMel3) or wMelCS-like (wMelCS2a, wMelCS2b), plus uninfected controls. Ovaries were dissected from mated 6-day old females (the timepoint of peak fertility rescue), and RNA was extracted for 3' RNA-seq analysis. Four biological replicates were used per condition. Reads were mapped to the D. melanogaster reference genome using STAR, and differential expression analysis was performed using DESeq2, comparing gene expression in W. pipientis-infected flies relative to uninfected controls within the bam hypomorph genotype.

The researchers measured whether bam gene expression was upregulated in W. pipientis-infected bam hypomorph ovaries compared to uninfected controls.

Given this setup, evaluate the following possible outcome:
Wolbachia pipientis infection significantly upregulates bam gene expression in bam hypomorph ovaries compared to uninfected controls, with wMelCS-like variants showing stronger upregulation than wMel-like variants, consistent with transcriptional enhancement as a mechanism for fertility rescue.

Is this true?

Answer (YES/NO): NO